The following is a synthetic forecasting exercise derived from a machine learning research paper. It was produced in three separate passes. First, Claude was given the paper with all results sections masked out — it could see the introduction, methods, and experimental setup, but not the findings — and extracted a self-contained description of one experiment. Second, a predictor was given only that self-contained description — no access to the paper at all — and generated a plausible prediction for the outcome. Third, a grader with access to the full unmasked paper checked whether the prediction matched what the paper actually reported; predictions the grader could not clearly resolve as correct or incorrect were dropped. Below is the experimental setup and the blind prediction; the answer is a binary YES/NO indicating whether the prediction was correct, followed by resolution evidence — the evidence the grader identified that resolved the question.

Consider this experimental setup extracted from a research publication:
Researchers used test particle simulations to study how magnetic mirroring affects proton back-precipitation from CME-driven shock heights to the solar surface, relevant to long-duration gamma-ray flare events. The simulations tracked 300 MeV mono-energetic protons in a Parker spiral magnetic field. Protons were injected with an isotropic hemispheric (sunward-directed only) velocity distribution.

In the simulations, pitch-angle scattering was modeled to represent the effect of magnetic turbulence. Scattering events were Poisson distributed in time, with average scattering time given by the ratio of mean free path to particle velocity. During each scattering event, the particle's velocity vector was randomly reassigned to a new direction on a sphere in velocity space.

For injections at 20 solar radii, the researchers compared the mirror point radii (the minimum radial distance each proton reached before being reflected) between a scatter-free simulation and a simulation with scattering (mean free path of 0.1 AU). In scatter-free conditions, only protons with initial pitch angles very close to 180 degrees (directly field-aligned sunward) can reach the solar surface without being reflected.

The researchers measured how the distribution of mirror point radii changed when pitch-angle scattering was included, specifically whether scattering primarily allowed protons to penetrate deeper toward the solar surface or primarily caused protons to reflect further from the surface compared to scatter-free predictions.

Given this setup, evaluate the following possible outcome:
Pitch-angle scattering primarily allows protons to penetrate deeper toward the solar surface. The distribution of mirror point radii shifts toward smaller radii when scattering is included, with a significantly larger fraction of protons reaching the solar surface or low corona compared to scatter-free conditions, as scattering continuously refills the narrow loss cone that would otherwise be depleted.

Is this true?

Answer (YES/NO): YES